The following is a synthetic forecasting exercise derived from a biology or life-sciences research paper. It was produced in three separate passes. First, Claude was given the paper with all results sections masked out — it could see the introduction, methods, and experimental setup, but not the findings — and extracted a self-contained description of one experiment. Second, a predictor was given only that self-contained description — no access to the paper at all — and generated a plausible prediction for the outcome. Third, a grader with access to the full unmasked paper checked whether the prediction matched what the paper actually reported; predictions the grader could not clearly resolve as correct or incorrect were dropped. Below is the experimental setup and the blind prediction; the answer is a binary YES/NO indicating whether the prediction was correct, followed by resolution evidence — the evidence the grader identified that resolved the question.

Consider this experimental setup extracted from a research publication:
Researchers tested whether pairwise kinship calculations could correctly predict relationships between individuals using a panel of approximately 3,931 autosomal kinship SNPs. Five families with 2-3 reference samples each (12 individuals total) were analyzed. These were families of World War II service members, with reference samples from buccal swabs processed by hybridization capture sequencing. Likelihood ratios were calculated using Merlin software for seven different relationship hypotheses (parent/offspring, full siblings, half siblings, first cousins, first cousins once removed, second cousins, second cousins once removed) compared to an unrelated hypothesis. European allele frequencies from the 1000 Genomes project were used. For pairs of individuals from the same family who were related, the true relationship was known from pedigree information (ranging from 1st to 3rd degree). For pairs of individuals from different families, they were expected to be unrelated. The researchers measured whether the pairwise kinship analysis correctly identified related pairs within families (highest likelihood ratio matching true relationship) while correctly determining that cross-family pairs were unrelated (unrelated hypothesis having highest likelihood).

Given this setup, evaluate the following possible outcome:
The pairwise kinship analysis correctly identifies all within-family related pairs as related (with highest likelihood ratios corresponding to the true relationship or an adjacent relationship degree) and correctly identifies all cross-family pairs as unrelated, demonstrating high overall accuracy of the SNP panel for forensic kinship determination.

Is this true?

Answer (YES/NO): YES